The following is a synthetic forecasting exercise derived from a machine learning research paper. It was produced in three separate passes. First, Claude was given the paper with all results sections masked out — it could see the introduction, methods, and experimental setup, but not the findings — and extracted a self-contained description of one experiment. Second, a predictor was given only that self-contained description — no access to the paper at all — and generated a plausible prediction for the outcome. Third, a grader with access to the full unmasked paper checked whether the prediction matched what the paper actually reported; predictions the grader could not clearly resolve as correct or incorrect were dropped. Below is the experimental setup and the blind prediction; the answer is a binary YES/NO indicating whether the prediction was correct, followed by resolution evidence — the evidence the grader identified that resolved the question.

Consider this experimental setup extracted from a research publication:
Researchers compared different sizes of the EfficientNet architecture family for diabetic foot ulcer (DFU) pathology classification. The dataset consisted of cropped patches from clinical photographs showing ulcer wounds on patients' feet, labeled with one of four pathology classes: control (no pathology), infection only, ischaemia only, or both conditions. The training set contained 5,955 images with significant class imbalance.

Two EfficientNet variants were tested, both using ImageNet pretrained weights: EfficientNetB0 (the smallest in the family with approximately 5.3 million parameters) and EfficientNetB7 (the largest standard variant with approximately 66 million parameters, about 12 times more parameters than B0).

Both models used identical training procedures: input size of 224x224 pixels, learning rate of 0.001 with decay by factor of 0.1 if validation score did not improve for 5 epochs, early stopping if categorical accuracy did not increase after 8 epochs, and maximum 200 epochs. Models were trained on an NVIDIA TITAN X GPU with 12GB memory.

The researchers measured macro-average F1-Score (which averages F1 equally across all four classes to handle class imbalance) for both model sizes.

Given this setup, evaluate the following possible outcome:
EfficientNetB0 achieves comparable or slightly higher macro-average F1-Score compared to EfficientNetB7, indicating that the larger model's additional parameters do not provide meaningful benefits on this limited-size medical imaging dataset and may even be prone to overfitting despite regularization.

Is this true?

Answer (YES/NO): YES